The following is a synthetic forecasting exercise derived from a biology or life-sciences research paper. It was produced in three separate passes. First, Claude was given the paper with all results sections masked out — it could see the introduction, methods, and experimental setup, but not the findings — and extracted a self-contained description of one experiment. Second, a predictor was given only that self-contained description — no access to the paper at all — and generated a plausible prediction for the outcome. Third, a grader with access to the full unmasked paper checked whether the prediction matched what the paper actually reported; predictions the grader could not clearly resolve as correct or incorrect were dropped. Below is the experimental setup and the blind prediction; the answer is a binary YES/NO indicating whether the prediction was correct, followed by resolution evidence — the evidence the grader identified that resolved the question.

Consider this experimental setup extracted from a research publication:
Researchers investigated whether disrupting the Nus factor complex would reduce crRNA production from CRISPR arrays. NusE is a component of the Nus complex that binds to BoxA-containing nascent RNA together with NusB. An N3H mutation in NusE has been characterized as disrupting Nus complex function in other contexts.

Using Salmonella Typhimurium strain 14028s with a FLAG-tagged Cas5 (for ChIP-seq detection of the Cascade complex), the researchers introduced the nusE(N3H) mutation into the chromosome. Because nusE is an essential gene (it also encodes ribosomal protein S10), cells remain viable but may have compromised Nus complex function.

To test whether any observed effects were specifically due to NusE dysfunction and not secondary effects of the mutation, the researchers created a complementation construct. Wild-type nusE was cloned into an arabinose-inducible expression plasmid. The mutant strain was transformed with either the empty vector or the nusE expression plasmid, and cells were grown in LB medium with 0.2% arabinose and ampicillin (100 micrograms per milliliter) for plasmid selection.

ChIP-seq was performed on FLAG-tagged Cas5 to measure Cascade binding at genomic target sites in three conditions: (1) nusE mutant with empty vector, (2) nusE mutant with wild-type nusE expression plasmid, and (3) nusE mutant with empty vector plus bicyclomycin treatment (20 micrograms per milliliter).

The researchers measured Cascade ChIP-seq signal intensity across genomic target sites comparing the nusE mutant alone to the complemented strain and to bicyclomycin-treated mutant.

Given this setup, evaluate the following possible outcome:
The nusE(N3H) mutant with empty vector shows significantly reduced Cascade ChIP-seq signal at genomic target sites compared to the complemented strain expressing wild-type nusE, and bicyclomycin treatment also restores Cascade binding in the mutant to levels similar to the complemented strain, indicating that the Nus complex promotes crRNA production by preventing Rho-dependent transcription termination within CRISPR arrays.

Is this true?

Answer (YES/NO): YES